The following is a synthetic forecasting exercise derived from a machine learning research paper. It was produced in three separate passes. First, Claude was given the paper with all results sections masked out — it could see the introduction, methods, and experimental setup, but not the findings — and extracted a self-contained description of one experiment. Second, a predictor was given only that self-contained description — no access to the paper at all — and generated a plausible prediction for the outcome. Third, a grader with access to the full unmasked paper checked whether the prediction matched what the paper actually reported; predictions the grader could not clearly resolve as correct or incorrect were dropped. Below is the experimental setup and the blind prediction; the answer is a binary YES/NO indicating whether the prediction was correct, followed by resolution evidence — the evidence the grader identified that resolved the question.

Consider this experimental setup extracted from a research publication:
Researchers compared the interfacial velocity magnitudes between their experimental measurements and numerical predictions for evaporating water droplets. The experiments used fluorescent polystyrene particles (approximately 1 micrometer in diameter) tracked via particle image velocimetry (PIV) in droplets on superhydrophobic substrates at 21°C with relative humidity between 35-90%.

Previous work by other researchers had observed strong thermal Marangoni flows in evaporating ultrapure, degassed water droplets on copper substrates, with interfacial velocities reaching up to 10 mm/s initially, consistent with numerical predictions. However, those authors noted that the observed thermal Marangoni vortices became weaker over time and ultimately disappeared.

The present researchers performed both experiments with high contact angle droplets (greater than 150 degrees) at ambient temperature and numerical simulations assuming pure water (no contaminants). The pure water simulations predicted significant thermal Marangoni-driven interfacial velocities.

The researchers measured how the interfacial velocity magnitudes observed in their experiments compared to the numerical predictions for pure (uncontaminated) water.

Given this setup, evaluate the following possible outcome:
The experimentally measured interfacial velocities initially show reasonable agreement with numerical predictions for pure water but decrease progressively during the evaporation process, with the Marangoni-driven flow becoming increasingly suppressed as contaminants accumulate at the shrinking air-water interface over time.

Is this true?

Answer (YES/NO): NO